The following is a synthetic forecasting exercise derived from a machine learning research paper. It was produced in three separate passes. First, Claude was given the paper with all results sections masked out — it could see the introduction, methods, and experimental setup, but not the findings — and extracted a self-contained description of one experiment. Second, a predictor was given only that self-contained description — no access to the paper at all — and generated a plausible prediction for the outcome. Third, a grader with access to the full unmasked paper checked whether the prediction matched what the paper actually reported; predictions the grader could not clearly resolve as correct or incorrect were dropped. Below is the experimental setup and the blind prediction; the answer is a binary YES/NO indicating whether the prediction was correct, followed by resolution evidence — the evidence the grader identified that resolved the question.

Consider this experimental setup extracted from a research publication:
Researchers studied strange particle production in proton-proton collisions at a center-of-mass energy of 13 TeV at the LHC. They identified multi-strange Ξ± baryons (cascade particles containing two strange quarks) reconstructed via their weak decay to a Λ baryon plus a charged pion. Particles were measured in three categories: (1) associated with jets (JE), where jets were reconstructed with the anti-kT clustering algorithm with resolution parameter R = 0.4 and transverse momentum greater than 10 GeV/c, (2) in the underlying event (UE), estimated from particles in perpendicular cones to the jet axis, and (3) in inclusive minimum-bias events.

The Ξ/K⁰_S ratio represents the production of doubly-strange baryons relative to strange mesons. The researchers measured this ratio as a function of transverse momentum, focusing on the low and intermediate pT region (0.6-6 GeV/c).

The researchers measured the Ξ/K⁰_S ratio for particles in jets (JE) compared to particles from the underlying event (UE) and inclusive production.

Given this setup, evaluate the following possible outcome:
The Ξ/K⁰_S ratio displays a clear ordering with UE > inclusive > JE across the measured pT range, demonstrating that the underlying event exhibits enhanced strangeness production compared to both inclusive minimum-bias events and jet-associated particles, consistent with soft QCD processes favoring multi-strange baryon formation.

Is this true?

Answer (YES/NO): NO